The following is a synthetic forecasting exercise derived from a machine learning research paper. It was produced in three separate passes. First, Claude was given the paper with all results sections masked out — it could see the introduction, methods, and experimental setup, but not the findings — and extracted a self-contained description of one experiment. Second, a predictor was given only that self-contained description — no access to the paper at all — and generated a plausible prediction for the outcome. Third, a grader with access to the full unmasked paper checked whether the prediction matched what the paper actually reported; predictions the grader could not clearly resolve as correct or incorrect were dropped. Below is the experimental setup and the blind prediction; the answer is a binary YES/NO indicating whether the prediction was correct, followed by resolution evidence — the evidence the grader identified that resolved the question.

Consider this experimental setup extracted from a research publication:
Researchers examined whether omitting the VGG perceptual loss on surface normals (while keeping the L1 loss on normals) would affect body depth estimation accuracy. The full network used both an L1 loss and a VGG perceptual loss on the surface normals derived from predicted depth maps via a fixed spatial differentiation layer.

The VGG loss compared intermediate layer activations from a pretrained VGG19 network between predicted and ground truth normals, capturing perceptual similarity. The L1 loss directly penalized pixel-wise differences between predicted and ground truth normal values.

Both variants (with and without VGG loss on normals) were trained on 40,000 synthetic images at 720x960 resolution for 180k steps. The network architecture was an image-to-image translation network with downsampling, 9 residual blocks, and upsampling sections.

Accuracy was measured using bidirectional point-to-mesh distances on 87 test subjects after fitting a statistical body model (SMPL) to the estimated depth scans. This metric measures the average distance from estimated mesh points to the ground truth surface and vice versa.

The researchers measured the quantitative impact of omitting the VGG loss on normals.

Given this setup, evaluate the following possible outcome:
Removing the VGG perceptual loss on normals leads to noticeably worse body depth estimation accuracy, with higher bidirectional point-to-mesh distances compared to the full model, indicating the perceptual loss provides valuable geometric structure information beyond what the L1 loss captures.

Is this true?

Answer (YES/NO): NO